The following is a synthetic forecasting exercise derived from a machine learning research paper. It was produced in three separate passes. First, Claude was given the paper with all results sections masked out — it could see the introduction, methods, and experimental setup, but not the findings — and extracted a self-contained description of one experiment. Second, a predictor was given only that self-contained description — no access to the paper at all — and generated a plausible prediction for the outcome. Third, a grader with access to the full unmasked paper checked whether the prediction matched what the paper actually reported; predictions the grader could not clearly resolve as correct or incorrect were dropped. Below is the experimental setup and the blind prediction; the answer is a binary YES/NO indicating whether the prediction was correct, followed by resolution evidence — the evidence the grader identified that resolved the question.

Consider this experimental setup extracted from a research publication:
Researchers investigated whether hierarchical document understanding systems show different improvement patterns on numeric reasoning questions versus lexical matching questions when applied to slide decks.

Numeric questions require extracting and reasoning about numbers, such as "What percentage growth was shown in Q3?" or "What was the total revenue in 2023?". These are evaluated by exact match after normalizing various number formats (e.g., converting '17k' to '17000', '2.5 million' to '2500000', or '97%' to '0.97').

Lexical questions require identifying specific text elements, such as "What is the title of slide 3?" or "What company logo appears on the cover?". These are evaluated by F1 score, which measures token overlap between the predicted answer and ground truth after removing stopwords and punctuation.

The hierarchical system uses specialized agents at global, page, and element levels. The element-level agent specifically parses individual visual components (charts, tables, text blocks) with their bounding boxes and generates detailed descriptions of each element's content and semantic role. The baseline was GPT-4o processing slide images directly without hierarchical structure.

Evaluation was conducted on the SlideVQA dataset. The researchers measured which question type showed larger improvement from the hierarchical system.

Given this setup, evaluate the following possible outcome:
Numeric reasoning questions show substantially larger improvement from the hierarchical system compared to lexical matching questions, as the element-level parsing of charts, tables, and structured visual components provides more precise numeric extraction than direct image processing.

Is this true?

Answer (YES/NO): YES